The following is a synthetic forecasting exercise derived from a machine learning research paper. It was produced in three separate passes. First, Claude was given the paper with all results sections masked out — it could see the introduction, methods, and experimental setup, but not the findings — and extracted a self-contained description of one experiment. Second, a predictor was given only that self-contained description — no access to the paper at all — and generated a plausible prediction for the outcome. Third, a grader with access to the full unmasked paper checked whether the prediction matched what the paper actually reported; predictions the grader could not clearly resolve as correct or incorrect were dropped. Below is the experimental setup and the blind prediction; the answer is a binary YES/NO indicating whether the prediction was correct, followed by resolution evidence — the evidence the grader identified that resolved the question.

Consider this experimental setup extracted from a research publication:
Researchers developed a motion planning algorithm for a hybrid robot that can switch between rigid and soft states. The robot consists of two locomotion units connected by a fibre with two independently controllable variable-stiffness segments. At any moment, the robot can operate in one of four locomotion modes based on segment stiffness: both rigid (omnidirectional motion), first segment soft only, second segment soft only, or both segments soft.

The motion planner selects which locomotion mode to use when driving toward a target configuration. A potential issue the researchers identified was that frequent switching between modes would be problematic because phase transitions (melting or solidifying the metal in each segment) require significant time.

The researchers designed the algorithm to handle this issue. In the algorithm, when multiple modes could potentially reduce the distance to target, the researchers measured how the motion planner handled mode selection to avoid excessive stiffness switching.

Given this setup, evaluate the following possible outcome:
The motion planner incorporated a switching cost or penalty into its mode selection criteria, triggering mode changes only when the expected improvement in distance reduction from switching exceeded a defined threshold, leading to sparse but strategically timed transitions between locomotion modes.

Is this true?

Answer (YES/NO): NO